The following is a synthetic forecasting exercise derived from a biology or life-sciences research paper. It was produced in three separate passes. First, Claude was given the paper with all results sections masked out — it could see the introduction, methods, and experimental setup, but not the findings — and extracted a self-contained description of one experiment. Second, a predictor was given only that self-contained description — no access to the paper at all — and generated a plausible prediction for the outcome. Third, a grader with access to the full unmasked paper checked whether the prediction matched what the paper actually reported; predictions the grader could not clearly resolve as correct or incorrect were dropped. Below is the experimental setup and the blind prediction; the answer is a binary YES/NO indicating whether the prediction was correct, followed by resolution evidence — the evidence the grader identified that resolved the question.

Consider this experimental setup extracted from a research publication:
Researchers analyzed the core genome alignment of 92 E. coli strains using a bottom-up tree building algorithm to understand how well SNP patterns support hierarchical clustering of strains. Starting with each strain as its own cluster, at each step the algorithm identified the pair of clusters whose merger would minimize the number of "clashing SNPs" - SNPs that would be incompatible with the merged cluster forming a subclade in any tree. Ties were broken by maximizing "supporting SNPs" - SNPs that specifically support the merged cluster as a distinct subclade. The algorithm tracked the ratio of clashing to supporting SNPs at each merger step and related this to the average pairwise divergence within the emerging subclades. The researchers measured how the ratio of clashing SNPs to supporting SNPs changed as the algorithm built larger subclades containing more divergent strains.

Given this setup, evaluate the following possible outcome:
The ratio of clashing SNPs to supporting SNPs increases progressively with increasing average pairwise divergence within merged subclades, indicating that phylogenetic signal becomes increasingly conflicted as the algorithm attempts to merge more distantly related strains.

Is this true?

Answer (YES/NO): YES